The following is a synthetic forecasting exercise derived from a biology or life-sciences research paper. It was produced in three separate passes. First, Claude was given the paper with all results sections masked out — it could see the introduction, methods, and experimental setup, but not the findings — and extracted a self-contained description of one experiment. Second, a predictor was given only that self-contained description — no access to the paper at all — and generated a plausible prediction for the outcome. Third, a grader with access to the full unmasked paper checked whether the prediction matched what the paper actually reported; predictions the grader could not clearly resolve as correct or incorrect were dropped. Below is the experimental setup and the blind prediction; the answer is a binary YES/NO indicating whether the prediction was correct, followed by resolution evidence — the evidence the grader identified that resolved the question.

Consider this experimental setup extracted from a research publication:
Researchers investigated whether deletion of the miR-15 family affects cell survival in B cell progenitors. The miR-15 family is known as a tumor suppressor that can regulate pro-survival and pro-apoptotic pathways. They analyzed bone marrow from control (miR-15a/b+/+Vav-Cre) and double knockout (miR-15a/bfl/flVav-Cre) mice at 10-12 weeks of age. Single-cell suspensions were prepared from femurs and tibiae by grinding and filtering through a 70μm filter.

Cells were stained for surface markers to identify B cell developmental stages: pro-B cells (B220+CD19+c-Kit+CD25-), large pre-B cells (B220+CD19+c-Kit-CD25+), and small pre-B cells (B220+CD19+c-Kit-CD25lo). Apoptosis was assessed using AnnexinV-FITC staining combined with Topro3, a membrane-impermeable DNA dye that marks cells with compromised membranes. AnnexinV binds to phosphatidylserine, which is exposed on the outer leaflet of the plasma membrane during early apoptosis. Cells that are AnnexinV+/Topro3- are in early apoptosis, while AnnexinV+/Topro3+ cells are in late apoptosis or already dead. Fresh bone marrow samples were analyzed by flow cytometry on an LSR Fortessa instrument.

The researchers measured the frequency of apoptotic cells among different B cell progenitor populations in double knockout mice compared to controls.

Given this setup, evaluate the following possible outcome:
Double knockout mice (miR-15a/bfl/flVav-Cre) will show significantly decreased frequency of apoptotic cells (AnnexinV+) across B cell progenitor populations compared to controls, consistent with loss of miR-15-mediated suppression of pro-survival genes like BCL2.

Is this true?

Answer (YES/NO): NO